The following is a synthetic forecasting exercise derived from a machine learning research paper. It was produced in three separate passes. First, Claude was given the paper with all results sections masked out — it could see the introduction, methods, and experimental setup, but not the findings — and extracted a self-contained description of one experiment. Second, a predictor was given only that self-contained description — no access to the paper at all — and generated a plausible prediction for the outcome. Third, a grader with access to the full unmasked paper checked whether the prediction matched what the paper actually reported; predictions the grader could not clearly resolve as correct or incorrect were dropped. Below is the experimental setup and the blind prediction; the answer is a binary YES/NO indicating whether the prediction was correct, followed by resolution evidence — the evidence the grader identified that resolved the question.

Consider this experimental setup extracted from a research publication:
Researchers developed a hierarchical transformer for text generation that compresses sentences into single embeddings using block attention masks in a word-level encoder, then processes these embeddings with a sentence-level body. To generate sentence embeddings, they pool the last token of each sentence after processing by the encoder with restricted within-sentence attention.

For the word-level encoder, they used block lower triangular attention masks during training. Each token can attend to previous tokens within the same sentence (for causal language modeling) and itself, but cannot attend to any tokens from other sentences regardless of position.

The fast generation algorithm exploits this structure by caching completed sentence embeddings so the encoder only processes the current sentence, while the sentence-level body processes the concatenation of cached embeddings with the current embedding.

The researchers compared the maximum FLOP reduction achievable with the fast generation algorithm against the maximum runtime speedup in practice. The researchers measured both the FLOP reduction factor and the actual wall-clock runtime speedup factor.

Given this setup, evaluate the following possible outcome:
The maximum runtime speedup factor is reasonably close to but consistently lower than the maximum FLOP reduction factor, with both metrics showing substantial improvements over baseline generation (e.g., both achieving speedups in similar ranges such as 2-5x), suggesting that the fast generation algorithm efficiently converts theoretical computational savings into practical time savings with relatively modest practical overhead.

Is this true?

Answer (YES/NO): NO